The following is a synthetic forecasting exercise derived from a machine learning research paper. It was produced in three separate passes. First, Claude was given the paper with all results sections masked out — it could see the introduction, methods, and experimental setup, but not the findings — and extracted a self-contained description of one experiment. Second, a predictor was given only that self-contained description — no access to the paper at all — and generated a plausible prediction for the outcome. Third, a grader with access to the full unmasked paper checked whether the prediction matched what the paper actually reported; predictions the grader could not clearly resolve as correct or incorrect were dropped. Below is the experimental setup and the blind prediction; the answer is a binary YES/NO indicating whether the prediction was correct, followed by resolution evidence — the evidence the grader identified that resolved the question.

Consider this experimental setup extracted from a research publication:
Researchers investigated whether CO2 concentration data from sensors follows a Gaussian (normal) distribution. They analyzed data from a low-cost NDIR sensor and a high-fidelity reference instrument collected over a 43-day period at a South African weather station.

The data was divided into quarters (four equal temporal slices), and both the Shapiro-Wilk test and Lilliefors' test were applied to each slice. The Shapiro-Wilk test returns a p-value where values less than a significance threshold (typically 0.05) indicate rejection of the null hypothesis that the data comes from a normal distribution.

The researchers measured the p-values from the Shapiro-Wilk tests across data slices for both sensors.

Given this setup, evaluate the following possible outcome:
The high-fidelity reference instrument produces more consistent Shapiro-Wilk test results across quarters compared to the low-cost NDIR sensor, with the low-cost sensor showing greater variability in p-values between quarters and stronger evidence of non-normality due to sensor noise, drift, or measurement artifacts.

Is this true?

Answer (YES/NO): NO